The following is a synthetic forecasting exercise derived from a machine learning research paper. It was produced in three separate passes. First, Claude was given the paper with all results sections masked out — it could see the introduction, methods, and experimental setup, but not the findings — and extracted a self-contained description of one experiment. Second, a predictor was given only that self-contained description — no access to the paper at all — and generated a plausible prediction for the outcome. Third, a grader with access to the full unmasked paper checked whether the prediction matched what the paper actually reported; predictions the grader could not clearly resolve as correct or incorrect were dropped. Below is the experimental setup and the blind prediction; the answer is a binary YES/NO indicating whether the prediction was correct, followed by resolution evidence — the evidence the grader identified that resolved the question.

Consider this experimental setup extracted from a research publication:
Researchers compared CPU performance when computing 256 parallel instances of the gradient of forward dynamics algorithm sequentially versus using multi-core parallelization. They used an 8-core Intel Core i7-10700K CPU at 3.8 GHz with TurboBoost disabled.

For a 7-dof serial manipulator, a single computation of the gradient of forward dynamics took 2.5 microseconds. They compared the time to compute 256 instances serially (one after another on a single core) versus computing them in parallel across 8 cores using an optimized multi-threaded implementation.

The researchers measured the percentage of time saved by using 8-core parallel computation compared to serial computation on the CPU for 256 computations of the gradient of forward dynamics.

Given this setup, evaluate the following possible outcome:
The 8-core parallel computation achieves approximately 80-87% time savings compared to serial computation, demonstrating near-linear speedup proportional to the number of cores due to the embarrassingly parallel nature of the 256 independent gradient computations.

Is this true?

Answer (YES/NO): YES